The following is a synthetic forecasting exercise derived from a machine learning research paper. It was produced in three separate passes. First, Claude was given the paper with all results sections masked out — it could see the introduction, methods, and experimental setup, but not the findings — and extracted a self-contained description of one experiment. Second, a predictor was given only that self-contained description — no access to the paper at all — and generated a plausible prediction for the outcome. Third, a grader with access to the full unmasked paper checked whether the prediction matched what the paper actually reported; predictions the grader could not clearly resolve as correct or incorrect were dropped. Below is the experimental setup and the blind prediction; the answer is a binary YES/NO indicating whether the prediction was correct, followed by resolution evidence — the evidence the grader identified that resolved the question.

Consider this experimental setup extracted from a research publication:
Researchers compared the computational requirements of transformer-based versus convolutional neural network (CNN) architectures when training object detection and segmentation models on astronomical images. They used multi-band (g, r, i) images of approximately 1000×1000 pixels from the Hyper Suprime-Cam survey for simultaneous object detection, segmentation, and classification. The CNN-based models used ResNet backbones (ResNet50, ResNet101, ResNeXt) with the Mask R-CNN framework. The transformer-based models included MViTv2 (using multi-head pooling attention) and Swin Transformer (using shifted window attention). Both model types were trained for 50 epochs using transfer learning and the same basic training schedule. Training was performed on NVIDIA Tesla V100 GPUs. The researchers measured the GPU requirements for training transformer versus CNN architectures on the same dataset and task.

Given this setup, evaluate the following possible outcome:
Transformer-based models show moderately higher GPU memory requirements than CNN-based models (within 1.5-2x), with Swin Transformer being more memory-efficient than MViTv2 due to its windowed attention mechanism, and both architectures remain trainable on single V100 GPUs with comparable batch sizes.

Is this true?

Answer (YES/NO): NO